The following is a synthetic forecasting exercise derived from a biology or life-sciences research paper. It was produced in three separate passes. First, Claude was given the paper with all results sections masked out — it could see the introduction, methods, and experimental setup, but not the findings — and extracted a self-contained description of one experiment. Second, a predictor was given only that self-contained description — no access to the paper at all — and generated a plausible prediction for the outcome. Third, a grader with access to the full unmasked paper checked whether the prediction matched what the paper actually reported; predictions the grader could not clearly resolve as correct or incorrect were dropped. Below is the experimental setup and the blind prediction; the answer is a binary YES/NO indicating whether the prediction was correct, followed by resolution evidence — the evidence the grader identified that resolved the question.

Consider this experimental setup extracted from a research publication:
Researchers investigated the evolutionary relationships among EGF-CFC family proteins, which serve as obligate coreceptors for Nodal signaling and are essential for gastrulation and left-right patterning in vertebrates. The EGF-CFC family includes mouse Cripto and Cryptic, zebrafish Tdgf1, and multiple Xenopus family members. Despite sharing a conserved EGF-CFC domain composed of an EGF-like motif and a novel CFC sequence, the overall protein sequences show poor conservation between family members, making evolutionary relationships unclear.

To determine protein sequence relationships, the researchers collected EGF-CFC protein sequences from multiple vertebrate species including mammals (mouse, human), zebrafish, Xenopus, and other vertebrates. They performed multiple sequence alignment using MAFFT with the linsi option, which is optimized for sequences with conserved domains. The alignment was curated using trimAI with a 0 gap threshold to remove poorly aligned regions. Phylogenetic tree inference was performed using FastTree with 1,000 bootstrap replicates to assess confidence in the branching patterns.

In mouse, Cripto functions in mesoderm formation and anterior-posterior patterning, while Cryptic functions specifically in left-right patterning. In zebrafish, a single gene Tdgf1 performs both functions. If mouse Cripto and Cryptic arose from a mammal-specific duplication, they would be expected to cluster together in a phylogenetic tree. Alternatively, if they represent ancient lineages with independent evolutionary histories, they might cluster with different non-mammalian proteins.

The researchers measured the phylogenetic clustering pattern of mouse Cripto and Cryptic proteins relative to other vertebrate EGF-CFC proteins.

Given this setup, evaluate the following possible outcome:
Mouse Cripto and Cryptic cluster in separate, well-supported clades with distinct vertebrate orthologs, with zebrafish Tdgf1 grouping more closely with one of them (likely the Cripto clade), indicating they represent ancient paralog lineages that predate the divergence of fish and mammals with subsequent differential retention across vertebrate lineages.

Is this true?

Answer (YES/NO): NO